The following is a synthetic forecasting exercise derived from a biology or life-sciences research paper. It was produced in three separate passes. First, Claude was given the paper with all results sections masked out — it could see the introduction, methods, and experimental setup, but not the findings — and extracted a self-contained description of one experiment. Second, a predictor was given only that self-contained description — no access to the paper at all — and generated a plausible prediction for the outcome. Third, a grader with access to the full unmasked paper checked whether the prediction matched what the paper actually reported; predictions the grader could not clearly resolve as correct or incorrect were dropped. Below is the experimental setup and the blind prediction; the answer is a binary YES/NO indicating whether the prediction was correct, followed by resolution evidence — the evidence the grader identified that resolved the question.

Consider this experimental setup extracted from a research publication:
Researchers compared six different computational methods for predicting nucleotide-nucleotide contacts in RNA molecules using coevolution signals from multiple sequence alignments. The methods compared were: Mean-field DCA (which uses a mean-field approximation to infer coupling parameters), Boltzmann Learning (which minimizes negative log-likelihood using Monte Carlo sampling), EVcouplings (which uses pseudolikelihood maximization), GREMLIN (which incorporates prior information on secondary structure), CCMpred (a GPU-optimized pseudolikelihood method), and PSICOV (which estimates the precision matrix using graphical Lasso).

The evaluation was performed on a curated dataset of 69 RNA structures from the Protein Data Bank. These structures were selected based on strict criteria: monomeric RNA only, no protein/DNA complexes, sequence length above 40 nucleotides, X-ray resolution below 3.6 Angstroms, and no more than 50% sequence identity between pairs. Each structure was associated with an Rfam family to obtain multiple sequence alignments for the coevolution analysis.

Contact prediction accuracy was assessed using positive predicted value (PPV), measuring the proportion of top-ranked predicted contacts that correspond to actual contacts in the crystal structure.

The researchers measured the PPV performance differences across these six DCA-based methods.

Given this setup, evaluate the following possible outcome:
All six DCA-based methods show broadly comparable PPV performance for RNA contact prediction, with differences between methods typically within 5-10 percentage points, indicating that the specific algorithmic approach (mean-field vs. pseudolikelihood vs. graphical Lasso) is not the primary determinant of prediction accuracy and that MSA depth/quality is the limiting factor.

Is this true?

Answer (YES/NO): YES